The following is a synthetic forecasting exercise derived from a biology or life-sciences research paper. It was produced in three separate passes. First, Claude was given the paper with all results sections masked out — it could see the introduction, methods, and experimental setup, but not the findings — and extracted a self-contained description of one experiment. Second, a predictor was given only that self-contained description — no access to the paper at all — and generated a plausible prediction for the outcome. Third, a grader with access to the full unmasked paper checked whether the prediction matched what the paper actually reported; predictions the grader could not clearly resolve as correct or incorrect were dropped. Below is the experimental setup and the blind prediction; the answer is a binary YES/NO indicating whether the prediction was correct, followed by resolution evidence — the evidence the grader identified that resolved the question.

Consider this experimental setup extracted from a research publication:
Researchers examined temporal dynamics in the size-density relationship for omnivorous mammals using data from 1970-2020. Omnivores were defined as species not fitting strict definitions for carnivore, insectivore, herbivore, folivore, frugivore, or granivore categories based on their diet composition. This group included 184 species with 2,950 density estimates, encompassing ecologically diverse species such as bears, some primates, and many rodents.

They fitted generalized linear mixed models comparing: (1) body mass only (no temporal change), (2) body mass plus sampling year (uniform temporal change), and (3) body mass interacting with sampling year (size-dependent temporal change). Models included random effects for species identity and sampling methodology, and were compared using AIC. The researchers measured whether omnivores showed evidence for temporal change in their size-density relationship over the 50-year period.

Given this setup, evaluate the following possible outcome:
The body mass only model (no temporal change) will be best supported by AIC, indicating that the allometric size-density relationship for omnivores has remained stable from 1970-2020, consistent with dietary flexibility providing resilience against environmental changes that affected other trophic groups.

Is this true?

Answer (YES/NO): NO